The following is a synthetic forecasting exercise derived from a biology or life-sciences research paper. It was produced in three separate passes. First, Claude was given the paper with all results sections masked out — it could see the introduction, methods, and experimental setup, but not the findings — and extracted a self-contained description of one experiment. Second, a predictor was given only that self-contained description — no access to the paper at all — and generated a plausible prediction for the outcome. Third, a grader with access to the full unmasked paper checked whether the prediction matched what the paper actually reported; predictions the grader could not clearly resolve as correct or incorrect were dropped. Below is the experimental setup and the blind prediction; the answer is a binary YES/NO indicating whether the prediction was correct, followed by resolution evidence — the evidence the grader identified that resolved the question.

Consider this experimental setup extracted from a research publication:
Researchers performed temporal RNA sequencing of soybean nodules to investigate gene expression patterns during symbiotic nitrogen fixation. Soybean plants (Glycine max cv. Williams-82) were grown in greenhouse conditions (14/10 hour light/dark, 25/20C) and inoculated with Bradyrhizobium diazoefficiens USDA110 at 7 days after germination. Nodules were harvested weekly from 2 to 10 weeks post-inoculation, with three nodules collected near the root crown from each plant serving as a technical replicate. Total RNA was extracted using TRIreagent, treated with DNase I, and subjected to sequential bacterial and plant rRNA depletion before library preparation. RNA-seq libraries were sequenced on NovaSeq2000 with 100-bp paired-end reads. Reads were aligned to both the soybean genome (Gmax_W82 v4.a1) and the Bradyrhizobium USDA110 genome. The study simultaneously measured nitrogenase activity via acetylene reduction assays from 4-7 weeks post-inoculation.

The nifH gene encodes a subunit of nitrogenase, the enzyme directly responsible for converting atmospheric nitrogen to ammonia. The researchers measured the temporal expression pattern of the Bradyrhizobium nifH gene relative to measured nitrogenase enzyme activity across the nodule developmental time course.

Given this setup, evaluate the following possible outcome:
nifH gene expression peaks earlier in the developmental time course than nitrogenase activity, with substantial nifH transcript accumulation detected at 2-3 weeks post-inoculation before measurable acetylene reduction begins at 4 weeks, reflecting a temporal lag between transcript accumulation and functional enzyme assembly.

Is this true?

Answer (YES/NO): NO